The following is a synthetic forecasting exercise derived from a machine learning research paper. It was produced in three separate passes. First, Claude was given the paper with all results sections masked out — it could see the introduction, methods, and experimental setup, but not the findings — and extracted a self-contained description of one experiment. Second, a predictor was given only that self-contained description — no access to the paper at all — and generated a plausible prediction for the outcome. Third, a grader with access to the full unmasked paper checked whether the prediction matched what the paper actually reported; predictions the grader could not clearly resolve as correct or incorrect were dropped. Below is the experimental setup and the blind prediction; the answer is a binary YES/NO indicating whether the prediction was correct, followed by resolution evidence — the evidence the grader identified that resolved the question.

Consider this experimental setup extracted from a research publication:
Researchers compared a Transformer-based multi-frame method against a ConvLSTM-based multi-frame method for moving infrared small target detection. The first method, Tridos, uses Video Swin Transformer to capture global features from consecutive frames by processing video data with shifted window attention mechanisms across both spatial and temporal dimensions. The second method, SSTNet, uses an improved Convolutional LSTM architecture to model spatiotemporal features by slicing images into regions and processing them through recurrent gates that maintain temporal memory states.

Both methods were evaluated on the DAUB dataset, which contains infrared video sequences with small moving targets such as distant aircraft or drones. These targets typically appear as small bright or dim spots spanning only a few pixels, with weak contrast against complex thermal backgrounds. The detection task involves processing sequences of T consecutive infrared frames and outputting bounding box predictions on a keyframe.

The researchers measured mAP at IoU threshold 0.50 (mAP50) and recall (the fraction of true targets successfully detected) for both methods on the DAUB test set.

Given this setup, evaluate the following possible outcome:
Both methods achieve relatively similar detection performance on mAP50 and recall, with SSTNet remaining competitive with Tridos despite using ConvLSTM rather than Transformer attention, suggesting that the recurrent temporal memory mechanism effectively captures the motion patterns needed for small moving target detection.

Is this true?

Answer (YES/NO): YES